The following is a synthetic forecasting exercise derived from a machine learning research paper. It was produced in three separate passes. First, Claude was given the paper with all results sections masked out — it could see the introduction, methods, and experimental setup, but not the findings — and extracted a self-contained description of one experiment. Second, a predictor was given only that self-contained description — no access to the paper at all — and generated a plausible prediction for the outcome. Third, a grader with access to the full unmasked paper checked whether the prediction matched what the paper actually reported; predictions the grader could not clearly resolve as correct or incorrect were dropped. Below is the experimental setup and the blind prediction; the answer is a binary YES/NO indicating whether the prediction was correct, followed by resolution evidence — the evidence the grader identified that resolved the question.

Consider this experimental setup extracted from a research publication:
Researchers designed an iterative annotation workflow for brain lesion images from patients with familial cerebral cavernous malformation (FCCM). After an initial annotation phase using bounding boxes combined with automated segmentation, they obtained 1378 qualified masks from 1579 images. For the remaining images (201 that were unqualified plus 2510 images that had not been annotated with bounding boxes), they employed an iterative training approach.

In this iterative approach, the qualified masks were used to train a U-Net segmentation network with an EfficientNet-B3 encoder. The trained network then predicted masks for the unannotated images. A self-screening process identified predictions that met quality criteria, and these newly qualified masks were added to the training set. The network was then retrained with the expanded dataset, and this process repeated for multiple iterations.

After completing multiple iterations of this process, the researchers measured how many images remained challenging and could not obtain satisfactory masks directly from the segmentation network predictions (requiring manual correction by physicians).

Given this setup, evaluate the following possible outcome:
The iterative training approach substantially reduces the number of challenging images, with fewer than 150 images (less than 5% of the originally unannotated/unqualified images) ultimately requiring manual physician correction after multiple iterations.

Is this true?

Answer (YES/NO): NO